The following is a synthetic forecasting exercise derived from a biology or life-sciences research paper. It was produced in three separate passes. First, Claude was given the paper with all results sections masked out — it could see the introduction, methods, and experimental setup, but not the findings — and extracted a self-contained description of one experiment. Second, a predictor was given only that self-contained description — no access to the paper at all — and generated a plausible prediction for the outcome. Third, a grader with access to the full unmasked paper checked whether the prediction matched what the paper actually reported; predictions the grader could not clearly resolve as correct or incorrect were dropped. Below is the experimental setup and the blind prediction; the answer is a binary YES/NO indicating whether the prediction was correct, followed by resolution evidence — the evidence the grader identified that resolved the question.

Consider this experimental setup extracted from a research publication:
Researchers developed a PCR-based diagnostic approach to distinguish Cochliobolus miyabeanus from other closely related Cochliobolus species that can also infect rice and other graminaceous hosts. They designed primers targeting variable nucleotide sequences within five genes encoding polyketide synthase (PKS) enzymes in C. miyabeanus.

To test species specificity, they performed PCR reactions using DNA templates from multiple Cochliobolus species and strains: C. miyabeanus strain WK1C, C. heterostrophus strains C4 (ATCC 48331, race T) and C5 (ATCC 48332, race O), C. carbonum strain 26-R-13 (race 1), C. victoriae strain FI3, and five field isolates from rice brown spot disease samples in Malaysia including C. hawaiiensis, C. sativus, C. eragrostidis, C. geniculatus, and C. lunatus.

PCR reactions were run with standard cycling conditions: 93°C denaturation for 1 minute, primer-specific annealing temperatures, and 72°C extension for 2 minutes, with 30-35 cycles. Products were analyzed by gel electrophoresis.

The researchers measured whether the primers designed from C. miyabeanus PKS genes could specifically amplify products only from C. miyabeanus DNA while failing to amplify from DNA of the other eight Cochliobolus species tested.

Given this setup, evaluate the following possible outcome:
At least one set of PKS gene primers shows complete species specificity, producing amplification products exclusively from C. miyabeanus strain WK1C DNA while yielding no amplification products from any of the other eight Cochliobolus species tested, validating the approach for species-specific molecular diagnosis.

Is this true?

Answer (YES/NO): YES